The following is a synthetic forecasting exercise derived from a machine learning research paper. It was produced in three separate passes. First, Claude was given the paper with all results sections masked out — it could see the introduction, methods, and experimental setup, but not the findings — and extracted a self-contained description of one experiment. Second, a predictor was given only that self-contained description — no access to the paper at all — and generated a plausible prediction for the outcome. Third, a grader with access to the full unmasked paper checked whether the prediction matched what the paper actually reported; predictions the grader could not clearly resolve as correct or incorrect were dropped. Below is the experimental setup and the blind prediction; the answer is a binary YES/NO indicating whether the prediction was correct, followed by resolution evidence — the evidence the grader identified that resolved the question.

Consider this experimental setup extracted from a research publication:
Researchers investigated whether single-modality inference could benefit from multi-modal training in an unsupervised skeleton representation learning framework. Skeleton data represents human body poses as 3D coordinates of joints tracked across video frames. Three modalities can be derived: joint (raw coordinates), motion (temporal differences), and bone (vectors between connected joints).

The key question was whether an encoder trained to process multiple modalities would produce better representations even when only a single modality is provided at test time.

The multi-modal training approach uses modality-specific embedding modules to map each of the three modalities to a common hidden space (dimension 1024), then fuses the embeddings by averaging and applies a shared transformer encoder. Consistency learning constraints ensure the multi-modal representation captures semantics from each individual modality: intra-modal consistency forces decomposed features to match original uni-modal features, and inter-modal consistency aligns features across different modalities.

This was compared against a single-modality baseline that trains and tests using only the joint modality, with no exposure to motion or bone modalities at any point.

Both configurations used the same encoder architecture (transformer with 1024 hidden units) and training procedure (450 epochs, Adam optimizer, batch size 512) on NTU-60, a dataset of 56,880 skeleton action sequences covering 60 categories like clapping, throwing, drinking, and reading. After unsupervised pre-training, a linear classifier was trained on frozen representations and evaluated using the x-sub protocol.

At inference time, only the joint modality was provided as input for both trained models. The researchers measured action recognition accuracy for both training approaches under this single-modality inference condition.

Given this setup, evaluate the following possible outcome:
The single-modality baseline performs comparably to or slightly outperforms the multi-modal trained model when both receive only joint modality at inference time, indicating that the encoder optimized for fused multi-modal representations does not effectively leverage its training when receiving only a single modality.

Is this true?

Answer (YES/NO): NO